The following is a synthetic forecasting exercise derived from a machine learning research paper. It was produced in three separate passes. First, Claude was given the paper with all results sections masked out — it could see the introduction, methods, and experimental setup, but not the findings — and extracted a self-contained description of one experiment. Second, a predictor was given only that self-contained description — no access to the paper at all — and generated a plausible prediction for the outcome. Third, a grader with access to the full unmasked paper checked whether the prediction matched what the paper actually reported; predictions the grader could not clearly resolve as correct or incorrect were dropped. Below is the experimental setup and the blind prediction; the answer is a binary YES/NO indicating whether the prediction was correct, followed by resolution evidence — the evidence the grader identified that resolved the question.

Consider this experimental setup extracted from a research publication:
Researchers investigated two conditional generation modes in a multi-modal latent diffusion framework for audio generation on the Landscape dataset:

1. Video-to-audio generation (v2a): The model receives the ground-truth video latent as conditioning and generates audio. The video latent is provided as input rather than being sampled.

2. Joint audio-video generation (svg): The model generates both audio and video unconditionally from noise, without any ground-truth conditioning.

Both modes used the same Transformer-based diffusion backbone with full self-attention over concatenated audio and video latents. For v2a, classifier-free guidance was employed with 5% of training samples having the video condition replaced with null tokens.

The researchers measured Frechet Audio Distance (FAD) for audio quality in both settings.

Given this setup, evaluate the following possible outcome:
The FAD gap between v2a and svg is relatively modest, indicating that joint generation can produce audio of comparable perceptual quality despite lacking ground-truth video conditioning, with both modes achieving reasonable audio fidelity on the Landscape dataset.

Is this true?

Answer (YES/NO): YES